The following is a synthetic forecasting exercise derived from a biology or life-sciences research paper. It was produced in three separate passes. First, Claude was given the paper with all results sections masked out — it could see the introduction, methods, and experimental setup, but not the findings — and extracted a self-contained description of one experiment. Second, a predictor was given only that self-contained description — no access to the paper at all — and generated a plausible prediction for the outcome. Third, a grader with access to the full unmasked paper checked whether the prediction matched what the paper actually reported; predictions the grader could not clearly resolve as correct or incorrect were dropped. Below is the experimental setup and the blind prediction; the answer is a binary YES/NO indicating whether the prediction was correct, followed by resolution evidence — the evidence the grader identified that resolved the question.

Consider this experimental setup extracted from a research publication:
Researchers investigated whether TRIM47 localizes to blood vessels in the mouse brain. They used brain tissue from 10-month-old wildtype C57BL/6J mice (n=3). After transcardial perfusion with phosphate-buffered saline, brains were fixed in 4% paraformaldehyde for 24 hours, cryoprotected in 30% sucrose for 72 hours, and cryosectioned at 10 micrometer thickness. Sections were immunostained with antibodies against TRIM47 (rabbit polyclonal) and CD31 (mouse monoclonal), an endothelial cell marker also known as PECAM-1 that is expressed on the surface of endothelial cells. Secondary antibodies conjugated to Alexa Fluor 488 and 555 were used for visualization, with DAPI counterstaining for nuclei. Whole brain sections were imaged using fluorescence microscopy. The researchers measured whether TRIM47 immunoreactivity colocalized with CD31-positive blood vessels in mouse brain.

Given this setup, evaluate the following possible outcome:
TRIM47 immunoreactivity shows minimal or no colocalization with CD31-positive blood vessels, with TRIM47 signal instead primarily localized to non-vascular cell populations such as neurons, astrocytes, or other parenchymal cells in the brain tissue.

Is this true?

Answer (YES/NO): NO